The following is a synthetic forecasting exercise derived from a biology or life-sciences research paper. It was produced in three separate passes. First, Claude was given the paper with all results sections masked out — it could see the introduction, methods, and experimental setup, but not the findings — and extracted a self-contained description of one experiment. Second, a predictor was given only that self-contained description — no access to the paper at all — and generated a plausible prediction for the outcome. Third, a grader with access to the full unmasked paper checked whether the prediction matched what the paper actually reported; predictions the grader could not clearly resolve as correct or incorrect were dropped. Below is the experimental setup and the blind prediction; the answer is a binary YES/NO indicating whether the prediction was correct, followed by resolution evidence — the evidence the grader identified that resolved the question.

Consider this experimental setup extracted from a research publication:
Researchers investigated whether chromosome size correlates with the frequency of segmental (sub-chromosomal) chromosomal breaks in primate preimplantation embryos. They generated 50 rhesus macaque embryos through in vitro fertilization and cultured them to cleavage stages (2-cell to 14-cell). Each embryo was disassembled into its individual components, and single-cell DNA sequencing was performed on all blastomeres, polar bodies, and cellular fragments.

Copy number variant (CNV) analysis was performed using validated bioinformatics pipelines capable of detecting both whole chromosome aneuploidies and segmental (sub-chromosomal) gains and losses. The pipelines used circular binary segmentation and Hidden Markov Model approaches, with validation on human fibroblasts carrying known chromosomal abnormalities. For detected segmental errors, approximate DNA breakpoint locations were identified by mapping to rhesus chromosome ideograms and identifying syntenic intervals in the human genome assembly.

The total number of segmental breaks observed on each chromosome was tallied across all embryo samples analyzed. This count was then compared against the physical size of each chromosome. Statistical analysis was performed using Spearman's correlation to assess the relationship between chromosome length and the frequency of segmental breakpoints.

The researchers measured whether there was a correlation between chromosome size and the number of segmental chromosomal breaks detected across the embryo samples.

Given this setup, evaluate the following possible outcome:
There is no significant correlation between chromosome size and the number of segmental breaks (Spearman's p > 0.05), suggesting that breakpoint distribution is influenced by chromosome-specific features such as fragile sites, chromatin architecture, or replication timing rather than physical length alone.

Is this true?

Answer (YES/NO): YES